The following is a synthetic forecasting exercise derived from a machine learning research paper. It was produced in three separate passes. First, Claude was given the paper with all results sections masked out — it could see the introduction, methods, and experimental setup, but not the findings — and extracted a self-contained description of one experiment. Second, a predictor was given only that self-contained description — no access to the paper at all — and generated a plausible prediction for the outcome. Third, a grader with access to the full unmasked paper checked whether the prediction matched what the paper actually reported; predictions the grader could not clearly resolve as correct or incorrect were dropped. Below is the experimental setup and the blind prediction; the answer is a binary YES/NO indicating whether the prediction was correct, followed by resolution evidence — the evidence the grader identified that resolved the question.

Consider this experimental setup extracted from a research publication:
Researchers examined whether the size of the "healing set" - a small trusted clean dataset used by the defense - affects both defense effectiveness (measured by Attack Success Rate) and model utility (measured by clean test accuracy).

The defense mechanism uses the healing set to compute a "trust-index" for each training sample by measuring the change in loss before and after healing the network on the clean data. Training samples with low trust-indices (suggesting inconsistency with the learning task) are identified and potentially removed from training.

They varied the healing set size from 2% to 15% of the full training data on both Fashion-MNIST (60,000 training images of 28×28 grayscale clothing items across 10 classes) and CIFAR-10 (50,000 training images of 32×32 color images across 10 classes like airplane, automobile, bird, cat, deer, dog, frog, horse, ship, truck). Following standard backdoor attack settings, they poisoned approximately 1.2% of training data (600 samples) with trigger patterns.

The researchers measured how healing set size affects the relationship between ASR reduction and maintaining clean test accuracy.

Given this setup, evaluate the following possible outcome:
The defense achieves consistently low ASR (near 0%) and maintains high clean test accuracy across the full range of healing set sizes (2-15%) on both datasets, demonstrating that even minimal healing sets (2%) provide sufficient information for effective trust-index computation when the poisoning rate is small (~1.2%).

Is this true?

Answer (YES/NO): NO